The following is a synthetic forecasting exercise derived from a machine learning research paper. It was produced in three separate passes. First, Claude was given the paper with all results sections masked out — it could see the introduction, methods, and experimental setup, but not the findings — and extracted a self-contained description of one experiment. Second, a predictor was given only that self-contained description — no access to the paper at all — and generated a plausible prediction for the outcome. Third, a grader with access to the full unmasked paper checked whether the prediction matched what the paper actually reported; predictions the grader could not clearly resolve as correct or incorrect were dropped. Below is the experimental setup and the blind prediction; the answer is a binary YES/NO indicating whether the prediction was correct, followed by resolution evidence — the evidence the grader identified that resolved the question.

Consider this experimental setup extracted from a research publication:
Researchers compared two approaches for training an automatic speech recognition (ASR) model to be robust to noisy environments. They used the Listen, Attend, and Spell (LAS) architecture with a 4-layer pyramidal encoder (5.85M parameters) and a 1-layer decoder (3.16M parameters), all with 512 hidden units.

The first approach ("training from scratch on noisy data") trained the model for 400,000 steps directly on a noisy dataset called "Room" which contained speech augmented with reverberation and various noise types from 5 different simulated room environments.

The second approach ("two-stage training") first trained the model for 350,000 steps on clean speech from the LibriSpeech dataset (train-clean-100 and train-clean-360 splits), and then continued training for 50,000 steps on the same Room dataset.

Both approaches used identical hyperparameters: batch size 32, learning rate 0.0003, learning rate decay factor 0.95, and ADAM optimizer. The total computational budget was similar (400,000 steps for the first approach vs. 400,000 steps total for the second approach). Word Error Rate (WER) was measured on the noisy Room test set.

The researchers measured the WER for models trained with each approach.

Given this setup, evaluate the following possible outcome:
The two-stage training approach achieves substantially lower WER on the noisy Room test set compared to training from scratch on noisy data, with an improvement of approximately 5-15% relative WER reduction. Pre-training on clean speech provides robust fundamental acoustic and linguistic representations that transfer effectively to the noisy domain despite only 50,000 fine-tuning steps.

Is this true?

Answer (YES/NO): NO